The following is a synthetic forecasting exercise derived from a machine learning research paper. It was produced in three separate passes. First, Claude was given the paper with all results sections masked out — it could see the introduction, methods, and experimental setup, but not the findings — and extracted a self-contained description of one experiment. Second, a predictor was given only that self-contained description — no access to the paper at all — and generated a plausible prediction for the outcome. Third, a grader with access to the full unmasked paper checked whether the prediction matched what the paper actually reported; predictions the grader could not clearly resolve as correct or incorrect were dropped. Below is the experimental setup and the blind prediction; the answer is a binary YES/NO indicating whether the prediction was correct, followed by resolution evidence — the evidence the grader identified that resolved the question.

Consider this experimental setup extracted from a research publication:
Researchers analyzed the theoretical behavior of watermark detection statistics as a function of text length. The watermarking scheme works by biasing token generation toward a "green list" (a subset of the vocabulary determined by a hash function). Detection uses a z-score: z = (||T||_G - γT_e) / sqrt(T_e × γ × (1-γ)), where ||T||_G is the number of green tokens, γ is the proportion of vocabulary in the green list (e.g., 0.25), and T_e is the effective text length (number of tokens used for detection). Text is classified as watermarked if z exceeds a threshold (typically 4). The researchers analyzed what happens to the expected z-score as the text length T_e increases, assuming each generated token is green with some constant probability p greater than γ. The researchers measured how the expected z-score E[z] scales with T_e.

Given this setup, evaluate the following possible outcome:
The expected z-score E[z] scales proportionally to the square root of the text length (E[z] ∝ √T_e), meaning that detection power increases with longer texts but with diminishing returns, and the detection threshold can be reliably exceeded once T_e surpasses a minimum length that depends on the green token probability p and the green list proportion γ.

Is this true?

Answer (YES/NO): YES